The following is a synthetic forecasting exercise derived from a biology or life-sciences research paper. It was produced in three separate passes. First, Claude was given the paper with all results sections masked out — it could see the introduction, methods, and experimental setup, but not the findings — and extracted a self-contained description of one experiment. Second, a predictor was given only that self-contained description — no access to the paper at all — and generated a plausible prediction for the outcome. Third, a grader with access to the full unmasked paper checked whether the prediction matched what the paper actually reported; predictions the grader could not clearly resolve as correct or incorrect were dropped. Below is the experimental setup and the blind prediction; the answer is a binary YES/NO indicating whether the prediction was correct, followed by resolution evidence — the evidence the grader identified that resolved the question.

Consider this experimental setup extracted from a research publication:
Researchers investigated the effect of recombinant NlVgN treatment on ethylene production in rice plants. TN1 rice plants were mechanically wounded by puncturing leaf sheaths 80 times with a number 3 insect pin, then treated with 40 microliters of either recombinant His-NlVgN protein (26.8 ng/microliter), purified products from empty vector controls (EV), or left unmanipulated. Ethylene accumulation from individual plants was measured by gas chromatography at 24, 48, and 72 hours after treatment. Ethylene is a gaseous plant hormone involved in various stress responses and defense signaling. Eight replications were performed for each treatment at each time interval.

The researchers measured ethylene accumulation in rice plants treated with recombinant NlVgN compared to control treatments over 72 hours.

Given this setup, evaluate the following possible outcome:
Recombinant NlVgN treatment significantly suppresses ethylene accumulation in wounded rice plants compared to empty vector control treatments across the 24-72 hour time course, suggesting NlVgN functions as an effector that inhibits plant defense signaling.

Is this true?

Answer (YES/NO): NO